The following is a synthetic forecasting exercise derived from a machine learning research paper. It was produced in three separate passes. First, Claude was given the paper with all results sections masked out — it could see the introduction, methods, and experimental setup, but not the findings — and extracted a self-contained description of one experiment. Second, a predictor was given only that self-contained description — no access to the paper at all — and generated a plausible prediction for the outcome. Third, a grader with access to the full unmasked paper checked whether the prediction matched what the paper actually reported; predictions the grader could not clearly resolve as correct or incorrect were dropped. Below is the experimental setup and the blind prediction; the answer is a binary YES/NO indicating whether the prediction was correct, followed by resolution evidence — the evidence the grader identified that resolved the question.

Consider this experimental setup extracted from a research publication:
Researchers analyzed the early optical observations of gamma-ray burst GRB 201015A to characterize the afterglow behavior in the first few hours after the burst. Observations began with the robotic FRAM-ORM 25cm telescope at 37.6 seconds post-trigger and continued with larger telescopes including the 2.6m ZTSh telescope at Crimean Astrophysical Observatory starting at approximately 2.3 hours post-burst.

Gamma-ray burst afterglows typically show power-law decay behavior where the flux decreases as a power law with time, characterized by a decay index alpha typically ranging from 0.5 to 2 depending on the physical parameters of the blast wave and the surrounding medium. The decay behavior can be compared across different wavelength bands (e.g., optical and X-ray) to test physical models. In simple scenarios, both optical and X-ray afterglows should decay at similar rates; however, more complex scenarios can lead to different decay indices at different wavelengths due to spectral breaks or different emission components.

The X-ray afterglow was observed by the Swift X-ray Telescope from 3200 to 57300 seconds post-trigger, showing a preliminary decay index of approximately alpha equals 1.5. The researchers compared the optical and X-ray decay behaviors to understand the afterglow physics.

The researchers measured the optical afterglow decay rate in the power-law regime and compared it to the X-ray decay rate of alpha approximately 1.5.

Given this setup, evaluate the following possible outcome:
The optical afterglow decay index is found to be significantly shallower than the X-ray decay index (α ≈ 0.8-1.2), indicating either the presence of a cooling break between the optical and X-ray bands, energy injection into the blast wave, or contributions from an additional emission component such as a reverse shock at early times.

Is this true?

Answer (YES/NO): NO